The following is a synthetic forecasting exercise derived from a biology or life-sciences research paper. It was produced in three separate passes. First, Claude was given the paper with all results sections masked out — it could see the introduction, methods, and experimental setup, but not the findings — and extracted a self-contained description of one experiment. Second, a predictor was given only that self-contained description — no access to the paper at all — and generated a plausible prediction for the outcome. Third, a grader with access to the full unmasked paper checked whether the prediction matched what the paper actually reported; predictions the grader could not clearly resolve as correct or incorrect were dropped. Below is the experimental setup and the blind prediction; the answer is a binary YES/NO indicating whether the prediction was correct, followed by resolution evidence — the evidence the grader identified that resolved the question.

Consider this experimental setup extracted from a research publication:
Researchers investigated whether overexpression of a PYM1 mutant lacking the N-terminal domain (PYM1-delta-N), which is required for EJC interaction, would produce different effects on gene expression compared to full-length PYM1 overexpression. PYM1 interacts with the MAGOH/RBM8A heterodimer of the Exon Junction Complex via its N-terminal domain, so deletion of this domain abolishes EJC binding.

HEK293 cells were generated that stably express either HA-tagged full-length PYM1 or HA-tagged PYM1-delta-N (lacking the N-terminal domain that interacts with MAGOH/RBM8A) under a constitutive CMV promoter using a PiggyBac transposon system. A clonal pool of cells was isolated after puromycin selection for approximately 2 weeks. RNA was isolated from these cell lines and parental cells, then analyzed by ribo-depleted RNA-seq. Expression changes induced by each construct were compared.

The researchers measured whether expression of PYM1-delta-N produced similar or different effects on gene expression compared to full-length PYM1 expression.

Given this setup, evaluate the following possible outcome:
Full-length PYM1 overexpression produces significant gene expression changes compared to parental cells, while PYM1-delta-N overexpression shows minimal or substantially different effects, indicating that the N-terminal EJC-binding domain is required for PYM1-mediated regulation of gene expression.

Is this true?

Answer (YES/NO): NO